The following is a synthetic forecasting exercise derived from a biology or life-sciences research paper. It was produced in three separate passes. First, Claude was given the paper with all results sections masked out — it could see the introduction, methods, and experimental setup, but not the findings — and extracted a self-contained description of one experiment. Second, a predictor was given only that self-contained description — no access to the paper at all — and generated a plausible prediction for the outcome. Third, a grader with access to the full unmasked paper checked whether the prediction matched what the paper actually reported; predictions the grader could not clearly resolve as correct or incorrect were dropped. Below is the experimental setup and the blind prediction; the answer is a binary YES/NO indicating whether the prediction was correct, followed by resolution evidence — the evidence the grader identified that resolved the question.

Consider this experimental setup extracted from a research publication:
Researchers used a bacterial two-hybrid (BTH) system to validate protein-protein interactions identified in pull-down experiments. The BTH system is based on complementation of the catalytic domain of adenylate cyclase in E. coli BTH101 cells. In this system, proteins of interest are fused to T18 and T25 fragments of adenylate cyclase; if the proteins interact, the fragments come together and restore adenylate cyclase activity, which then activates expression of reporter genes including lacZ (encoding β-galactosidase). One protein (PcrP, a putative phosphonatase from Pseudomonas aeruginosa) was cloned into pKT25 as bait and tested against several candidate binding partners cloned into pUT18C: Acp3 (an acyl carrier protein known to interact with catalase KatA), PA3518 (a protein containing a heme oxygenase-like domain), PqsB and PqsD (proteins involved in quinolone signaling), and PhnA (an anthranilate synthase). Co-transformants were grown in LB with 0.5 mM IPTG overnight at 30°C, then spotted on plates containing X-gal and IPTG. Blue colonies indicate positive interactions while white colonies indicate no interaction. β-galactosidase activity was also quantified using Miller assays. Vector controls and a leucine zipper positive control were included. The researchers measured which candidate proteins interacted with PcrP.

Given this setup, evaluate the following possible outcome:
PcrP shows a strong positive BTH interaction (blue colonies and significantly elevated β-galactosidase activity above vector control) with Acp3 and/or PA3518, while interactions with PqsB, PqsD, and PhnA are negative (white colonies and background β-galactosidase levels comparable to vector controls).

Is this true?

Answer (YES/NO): YES